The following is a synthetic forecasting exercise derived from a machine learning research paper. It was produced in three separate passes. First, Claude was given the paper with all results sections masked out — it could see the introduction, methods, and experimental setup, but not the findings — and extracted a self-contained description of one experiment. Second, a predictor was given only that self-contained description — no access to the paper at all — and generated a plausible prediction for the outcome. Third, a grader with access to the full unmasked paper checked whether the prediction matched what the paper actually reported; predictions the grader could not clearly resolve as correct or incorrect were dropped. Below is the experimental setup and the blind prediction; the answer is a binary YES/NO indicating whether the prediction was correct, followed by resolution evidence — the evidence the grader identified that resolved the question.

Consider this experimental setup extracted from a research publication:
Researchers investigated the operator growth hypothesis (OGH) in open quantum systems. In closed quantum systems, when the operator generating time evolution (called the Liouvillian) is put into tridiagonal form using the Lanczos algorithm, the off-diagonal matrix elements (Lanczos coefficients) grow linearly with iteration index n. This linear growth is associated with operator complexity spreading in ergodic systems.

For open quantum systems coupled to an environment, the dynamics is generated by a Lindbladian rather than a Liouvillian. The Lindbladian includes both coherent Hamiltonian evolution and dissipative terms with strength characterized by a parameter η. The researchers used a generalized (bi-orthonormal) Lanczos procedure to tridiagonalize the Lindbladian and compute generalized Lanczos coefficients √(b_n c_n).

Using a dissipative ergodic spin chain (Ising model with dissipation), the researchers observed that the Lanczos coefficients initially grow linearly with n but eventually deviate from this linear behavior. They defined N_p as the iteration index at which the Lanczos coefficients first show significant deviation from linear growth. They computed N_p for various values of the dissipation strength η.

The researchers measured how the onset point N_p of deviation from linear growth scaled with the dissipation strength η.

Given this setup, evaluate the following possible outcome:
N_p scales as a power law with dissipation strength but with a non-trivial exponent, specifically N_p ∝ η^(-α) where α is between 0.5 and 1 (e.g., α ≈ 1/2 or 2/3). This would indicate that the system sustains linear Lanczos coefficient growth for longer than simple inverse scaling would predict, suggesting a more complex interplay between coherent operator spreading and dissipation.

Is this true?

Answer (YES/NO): NO